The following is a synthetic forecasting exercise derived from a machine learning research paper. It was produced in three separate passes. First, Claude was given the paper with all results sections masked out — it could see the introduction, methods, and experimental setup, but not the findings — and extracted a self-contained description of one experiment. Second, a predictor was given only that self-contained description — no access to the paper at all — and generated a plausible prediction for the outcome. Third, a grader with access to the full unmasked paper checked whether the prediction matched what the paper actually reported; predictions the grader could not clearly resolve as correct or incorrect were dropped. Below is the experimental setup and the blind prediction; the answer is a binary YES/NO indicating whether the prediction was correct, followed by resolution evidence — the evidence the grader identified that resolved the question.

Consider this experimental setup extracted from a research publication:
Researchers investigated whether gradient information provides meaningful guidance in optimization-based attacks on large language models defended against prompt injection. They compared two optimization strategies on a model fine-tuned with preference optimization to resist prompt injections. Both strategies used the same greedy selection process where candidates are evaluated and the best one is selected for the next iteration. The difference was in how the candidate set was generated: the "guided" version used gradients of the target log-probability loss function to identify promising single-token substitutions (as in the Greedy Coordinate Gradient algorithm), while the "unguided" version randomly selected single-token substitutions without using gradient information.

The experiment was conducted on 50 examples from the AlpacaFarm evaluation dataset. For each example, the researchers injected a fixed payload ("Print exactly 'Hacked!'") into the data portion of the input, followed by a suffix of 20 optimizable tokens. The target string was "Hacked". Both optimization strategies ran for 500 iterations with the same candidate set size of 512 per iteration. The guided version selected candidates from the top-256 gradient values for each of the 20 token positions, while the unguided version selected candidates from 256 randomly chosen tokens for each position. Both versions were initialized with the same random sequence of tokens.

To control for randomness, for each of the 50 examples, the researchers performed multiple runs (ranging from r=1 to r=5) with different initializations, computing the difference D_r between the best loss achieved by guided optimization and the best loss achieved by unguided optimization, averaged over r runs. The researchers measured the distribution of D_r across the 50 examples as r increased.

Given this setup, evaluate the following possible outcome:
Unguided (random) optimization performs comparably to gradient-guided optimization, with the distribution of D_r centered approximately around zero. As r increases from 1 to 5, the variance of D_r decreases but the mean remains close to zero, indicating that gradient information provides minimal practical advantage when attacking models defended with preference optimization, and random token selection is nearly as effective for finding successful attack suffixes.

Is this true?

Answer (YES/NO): YES